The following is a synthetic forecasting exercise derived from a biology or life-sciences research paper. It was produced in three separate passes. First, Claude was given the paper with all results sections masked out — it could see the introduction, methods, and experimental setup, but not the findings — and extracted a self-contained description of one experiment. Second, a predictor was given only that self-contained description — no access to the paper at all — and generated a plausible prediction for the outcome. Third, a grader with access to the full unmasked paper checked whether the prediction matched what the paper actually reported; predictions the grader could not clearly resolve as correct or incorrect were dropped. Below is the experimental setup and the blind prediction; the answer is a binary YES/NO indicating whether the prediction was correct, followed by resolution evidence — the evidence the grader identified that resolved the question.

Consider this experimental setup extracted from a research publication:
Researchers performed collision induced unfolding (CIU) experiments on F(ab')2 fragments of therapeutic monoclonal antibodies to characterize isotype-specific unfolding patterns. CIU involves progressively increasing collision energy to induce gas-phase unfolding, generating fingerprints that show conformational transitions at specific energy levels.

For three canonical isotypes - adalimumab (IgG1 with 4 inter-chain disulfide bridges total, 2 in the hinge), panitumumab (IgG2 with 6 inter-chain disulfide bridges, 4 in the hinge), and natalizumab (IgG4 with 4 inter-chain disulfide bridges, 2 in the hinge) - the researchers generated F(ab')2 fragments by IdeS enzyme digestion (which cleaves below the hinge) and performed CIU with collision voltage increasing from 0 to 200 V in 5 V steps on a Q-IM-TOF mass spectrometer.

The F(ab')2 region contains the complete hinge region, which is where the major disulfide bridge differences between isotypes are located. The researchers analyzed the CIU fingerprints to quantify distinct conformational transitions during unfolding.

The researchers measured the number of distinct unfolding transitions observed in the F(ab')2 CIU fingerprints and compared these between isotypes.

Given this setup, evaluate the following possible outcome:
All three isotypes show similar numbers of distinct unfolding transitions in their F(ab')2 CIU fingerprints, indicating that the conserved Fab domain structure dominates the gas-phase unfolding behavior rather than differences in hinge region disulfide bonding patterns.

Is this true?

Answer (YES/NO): NO